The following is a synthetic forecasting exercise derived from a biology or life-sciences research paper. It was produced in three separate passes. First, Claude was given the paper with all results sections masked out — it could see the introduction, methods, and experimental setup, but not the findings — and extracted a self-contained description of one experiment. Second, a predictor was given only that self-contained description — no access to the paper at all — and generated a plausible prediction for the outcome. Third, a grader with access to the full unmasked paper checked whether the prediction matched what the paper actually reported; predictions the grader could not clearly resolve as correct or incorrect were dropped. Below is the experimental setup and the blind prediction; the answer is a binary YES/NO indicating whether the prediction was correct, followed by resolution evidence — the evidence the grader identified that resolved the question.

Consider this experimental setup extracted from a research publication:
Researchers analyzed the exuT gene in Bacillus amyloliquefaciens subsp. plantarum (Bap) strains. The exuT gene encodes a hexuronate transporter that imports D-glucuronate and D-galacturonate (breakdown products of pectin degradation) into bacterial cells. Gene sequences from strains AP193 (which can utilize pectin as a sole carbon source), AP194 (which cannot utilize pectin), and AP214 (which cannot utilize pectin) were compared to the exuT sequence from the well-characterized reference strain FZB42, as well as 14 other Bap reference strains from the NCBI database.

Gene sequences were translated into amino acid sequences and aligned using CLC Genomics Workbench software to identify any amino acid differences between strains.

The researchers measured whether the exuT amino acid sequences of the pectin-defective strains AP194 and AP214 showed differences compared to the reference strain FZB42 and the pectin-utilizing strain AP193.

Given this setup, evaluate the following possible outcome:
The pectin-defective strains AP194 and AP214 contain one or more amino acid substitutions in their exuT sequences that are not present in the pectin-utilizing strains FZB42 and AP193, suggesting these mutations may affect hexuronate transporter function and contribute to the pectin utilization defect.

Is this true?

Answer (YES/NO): YES